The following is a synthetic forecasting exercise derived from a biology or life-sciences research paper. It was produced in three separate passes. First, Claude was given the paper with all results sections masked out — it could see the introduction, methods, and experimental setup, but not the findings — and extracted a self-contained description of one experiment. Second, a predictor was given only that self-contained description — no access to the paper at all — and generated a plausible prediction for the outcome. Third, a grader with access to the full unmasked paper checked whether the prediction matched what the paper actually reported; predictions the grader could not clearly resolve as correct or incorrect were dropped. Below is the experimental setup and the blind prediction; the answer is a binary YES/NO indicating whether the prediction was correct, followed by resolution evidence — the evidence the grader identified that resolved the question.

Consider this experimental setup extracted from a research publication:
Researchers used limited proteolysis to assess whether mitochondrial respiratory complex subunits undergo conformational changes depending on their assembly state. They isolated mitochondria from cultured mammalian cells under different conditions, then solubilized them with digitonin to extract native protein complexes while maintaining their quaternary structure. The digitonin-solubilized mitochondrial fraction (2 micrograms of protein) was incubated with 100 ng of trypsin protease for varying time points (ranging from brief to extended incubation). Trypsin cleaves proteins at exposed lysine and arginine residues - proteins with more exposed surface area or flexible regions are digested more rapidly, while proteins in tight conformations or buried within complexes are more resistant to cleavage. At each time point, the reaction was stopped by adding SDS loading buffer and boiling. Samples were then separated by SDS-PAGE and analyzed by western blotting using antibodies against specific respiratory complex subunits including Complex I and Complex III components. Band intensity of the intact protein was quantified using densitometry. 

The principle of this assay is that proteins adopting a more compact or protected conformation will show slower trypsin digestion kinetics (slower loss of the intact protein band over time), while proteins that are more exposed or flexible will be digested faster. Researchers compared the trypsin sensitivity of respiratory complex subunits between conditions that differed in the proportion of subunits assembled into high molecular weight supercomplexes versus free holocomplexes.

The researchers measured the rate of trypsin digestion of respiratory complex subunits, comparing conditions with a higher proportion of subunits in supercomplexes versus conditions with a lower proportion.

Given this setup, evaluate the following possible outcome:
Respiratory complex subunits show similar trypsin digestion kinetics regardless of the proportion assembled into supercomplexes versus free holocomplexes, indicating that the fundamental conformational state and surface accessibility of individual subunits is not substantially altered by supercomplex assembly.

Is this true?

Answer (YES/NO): NO